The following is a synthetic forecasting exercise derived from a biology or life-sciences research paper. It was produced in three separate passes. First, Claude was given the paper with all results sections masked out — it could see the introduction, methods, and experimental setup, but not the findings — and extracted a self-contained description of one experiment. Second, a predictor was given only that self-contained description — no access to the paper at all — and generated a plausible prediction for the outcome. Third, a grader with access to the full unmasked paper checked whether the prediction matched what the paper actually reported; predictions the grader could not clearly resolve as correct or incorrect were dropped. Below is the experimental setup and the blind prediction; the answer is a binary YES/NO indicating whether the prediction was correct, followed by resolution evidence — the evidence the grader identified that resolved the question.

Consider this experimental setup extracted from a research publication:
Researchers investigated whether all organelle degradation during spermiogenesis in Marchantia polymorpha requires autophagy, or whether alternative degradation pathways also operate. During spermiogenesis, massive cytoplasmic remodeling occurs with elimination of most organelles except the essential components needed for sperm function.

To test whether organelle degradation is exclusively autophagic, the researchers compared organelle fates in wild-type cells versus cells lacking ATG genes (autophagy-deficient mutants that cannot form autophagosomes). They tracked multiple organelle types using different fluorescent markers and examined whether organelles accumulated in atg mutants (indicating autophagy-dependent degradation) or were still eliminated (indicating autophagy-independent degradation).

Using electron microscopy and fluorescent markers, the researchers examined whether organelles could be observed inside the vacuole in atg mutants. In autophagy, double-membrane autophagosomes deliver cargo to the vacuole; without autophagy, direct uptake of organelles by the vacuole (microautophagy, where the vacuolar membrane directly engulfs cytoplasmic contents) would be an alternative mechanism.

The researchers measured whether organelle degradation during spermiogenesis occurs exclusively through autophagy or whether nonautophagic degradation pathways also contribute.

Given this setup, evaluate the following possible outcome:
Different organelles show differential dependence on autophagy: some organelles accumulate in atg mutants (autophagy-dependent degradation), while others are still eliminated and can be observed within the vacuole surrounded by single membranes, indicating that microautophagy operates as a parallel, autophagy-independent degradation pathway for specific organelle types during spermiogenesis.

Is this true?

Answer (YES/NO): NO